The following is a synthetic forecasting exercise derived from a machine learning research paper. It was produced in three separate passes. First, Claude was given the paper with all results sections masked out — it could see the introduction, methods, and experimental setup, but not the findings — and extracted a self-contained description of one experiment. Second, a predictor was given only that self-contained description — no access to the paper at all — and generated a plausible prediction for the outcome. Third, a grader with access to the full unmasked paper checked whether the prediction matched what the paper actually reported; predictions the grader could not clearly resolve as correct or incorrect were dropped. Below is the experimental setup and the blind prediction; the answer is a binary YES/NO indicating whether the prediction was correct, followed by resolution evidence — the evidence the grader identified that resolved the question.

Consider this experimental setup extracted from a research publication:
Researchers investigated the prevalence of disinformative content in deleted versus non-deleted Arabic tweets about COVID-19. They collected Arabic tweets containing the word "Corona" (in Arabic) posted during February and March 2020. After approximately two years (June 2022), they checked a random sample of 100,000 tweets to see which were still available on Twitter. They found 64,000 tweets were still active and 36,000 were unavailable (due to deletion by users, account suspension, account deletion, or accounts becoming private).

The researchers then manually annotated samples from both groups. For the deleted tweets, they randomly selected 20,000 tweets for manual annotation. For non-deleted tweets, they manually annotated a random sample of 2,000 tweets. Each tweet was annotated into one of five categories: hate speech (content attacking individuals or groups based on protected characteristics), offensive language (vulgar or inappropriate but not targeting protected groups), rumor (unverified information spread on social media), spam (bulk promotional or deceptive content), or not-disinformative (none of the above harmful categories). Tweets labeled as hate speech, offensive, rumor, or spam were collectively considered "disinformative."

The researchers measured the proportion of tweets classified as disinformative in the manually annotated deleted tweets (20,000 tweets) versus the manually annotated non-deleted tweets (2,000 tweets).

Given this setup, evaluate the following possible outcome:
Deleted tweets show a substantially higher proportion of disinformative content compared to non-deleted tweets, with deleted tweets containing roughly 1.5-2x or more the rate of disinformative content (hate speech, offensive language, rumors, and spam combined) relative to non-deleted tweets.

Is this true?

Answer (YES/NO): YES